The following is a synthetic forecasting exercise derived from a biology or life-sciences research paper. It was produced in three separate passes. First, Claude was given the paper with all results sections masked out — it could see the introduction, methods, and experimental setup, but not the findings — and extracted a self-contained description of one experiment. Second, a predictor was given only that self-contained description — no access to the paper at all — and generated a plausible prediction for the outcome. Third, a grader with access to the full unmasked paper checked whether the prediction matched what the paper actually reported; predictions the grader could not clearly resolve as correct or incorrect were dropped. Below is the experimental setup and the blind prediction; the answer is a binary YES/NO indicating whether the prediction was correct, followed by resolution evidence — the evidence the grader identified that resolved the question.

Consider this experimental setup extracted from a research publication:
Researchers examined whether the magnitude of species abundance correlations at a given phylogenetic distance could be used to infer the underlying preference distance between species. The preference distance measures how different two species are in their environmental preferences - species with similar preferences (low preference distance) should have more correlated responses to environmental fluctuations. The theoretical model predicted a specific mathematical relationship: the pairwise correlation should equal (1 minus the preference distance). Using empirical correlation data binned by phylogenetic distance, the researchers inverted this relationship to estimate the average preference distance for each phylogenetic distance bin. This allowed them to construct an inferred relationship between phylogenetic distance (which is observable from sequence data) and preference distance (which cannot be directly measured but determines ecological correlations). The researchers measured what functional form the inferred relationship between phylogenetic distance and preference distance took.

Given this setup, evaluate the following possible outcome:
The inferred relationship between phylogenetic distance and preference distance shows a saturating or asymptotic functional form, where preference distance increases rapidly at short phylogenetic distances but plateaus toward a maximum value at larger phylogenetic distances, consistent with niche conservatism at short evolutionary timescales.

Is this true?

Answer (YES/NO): YES